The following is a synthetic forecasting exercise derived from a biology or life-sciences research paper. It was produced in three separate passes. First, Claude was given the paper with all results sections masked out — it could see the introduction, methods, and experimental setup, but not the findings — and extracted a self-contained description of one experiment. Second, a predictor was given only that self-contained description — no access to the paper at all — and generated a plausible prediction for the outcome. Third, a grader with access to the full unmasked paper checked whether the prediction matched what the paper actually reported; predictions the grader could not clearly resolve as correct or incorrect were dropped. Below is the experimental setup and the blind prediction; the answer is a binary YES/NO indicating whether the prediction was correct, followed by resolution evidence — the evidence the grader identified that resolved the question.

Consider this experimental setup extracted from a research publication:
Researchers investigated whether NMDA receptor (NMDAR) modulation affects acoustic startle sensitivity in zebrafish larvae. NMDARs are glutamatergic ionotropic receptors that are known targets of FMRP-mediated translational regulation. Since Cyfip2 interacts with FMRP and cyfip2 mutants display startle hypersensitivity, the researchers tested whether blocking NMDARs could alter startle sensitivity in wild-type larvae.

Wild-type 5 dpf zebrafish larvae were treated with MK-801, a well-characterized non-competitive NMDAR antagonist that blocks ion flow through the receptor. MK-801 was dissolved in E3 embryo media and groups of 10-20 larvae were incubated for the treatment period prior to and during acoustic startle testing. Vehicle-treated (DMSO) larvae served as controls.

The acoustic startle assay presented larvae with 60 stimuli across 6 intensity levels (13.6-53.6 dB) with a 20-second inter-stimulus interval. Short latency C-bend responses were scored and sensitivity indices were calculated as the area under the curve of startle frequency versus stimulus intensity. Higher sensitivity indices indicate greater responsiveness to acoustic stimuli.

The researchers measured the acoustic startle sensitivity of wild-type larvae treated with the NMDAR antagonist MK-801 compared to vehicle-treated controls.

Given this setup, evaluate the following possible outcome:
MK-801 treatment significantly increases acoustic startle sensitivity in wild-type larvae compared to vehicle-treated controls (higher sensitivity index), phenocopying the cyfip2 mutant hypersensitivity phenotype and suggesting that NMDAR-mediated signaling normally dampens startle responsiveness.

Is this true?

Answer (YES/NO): NO